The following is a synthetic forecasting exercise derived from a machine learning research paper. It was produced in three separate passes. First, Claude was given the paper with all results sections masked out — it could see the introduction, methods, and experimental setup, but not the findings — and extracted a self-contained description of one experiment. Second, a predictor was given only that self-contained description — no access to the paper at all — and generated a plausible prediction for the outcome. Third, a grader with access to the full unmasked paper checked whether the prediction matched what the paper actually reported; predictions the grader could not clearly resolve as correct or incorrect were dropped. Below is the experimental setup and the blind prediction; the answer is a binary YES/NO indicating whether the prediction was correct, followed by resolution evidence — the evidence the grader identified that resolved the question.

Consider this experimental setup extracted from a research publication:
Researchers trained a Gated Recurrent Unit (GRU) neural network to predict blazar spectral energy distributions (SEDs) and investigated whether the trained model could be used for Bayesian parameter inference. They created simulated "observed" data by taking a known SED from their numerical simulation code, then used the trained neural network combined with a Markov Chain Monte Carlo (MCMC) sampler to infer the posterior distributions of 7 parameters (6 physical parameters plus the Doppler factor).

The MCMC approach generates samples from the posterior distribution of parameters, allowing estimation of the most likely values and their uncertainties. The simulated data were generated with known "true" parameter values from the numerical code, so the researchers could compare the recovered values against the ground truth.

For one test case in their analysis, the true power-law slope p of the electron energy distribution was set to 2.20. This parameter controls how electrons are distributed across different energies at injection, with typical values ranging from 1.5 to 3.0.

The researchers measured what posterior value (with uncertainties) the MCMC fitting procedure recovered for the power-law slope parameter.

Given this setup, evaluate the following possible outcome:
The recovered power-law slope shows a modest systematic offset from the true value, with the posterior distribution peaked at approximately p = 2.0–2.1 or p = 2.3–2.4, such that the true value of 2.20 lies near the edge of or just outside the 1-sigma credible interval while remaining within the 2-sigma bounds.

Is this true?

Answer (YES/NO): NO